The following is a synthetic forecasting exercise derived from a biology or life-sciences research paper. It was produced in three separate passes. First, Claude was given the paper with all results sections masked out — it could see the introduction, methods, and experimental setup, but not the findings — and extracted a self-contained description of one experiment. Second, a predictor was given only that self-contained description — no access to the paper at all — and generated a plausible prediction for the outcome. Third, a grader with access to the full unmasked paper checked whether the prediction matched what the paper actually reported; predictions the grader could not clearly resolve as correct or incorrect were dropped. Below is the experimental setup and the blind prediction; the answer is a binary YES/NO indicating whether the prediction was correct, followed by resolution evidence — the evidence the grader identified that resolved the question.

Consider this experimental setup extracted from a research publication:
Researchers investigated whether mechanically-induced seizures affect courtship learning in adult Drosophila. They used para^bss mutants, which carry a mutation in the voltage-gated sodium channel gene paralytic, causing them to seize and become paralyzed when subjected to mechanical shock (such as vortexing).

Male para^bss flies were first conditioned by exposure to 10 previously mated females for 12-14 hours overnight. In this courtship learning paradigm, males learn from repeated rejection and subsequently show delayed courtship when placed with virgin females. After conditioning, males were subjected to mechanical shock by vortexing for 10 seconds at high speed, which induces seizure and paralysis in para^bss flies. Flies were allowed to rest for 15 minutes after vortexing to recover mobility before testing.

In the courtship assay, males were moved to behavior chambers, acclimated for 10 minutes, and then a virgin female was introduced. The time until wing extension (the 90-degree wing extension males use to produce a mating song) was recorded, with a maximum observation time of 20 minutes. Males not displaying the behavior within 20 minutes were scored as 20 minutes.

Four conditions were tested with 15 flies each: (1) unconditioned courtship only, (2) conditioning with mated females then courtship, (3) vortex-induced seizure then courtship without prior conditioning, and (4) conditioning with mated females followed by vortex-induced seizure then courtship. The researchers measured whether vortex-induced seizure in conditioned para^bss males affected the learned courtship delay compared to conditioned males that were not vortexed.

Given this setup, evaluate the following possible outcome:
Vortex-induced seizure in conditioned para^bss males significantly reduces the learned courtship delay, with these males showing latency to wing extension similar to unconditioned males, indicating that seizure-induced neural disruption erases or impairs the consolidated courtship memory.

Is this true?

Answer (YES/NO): YES